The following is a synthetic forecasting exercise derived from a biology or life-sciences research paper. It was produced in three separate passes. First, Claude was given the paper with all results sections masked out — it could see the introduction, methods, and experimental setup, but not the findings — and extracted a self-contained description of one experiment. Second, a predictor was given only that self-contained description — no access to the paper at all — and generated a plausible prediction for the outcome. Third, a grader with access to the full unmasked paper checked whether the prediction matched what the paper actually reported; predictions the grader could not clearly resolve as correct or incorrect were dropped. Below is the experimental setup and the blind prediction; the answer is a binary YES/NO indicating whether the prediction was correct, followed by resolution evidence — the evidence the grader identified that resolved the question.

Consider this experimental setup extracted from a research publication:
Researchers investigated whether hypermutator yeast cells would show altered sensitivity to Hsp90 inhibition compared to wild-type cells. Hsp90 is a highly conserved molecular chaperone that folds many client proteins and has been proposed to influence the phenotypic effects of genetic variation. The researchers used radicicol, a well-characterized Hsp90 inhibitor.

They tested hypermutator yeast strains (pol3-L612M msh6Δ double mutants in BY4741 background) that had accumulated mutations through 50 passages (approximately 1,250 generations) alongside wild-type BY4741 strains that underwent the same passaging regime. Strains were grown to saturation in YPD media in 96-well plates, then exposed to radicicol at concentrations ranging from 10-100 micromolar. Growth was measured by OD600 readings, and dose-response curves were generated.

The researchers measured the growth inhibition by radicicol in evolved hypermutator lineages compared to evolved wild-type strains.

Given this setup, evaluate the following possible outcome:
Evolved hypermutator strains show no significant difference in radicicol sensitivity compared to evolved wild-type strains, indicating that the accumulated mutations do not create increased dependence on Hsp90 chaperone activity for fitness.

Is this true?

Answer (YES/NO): NO